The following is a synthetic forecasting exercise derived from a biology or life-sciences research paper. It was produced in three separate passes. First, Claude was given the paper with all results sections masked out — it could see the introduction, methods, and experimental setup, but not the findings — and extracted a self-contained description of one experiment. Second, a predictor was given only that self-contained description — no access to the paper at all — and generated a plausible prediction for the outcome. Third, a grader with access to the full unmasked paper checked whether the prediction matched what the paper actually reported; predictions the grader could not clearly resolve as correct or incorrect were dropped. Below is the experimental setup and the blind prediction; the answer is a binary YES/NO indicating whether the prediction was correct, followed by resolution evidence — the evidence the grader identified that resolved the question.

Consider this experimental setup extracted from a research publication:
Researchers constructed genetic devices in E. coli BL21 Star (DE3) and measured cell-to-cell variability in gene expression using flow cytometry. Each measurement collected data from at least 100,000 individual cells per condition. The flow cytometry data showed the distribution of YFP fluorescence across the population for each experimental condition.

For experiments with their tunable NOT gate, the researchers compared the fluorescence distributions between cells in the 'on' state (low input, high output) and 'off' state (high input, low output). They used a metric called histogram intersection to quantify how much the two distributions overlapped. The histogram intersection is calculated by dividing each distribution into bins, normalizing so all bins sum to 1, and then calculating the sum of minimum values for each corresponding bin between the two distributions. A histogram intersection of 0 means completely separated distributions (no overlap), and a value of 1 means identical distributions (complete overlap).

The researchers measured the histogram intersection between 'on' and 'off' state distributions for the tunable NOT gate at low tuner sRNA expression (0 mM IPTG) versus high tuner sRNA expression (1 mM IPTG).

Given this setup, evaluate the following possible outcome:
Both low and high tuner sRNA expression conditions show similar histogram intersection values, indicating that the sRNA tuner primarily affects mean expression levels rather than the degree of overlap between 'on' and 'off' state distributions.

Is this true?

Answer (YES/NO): NO